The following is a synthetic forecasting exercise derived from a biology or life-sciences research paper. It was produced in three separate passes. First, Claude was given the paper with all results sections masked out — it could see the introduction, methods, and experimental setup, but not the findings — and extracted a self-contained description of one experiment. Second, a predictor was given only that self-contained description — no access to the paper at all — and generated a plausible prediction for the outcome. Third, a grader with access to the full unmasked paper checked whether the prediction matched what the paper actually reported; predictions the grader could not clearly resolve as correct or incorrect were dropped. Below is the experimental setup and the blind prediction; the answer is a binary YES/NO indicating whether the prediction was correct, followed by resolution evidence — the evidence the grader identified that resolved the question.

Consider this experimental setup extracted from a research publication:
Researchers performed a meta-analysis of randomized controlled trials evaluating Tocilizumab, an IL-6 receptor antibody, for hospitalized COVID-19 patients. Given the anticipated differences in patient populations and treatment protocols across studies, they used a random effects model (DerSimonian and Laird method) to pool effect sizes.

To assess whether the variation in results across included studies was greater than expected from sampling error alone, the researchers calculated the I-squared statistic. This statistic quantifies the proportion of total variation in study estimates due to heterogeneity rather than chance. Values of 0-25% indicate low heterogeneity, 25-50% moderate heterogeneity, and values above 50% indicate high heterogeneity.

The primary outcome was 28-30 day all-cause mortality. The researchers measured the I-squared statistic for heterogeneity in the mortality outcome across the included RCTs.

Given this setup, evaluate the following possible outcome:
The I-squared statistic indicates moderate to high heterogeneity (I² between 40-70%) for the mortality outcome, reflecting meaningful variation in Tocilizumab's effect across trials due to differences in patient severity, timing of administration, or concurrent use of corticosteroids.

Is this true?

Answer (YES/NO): NO